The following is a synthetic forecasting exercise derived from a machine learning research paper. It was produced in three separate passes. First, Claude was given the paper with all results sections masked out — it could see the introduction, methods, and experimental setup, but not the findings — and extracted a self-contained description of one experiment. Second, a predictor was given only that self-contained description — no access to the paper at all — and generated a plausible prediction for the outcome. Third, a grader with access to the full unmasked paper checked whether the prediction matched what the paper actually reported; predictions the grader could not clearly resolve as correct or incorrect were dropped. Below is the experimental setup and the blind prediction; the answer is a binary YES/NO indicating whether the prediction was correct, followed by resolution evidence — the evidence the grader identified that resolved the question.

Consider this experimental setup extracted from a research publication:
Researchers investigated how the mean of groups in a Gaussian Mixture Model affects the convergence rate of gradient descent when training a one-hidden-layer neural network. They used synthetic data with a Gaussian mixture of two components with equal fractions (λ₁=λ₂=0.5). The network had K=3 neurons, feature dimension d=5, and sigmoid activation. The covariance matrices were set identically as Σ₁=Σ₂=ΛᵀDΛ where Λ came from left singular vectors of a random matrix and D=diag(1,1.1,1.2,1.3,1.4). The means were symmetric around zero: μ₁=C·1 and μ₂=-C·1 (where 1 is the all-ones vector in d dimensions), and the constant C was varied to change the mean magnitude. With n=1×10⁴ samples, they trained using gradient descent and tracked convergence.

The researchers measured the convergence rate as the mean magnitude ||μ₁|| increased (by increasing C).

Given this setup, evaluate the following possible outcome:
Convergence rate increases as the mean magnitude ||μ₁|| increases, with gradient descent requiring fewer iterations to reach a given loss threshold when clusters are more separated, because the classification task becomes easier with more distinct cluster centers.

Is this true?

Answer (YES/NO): NO